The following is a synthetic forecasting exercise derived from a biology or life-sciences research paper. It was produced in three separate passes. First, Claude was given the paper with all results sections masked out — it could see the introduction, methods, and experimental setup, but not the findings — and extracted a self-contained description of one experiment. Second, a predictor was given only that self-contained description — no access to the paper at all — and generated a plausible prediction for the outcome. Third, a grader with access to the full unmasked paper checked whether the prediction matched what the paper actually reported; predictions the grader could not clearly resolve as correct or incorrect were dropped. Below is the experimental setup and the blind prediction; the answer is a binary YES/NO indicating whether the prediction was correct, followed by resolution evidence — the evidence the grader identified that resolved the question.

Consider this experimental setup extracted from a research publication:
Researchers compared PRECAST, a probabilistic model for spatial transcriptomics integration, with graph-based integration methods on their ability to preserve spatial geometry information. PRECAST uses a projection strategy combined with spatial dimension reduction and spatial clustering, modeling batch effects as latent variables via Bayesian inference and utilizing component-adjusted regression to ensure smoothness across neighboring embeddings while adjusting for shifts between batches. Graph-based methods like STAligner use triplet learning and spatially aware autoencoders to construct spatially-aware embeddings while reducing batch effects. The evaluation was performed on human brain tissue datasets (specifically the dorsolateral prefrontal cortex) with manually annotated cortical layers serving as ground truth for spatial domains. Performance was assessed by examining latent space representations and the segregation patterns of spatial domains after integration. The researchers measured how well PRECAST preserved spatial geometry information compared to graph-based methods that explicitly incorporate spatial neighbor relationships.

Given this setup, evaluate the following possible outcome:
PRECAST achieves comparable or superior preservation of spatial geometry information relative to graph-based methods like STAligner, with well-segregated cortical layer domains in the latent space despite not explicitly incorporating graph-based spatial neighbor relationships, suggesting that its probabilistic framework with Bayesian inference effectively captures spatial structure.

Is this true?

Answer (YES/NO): NO